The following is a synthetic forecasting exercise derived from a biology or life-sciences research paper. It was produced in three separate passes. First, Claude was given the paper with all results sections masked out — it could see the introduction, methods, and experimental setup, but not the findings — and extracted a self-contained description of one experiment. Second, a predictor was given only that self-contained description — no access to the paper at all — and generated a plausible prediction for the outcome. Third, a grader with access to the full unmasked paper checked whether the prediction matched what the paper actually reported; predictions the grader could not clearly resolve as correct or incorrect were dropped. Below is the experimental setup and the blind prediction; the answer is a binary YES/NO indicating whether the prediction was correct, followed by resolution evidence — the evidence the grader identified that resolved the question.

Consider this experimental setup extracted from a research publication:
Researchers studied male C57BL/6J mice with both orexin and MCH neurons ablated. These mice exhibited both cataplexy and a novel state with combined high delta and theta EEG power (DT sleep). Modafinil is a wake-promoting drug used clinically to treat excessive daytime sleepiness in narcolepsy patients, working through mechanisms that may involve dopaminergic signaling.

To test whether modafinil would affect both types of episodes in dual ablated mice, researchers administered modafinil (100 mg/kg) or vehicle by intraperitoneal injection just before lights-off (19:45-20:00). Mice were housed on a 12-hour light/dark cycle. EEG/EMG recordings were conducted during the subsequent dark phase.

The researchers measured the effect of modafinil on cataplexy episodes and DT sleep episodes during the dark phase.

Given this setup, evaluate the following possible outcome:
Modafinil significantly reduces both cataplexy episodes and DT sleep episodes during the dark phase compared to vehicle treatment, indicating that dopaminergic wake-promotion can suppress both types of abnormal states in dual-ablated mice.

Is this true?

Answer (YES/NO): NO